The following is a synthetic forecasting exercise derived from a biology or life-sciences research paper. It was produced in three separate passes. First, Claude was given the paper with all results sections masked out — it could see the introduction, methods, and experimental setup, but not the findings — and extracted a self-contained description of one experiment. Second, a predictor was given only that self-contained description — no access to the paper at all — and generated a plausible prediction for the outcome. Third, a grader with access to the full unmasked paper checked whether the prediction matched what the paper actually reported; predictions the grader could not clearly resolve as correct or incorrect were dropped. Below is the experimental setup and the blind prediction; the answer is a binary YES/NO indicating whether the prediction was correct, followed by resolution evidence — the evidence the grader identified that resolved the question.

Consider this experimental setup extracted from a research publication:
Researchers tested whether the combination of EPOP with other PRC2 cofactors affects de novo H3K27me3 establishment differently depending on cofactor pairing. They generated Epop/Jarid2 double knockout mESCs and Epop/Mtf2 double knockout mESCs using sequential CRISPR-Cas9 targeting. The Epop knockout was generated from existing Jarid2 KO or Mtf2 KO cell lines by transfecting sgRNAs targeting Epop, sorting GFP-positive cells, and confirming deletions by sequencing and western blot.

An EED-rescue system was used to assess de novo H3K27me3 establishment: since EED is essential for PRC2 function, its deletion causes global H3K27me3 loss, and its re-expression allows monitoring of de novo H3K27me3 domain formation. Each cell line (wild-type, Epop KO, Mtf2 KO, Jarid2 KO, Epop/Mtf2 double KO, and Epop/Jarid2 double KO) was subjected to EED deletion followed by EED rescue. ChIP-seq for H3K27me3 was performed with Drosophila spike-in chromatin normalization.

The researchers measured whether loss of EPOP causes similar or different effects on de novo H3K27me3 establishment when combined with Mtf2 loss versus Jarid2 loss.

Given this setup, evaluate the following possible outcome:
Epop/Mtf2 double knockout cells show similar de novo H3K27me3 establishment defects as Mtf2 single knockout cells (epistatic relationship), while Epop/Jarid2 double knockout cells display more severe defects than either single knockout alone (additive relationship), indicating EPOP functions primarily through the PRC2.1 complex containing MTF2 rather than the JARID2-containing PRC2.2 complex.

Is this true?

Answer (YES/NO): YES